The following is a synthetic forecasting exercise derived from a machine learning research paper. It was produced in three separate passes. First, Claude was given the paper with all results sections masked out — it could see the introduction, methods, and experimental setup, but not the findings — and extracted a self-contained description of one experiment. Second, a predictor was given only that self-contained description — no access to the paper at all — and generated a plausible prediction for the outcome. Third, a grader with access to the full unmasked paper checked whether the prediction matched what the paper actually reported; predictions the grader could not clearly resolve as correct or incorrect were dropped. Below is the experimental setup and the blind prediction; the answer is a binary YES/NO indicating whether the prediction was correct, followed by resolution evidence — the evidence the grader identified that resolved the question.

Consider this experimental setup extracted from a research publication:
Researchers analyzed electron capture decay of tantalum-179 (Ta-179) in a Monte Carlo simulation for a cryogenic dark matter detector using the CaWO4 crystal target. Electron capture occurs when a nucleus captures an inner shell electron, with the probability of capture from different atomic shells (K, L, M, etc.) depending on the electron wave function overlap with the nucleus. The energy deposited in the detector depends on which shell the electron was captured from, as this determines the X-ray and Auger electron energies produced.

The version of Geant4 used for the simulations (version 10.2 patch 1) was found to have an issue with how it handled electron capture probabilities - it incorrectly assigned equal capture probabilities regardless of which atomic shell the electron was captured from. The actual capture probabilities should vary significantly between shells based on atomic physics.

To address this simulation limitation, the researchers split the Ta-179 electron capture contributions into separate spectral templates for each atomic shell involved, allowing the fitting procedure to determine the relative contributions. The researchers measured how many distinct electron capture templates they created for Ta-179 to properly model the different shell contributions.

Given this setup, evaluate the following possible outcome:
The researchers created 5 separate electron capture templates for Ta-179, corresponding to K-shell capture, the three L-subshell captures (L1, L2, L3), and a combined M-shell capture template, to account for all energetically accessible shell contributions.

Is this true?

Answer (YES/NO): NO